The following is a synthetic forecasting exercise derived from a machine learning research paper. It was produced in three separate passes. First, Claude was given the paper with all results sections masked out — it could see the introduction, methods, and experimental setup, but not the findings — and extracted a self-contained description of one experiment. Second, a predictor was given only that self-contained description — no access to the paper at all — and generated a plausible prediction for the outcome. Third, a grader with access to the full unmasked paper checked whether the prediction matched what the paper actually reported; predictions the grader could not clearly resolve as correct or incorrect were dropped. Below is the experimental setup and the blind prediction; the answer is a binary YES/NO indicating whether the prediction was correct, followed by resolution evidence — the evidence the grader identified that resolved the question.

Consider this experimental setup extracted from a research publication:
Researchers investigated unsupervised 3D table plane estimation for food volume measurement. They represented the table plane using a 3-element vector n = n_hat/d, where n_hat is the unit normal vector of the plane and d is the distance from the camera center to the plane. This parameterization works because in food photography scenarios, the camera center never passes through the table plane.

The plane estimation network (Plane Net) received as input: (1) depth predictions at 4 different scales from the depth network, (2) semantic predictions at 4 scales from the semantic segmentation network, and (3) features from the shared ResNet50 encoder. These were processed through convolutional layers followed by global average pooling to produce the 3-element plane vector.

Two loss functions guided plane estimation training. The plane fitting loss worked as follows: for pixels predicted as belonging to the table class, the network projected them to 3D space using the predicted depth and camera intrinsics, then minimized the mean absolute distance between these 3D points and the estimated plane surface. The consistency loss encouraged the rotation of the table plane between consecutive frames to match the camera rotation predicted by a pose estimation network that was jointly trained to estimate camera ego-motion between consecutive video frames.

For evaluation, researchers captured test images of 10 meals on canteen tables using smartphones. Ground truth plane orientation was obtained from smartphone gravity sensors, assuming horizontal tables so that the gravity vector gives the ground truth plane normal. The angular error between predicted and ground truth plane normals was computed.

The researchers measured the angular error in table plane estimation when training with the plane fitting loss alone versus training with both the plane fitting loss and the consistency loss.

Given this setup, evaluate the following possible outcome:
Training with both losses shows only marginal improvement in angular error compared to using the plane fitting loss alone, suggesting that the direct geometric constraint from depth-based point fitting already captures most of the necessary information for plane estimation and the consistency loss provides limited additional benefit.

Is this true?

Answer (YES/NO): NO